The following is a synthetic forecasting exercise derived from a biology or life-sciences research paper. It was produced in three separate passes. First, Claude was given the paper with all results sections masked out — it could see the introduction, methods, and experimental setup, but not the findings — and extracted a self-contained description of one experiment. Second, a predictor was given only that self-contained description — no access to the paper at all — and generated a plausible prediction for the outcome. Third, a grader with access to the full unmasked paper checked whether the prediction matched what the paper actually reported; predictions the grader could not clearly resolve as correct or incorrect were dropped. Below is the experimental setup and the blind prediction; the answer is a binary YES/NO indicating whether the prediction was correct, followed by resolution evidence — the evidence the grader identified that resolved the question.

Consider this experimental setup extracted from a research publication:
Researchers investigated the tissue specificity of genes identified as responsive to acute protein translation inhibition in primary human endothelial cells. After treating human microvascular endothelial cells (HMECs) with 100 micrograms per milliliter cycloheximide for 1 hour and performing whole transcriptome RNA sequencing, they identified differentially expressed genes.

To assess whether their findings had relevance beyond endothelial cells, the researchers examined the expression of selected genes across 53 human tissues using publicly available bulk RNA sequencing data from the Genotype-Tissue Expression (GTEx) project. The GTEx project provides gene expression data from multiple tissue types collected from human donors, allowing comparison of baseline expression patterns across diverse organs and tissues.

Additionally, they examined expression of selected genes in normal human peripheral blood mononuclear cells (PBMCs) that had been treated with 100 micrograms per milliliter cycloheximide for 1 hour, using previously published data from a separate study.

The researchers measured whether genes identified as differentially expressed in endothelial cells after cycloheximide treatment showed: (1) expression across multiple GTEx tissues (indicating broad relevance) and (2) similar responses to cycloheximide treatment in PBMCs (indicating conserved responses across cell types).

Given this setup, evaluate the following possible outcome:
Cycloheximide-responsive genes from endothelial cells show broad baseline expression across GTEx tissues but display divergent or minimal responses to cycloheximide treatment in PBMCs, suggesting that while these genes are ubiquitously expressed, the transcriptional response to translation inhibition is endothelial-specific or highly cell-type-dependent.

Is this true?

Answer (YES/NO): NO